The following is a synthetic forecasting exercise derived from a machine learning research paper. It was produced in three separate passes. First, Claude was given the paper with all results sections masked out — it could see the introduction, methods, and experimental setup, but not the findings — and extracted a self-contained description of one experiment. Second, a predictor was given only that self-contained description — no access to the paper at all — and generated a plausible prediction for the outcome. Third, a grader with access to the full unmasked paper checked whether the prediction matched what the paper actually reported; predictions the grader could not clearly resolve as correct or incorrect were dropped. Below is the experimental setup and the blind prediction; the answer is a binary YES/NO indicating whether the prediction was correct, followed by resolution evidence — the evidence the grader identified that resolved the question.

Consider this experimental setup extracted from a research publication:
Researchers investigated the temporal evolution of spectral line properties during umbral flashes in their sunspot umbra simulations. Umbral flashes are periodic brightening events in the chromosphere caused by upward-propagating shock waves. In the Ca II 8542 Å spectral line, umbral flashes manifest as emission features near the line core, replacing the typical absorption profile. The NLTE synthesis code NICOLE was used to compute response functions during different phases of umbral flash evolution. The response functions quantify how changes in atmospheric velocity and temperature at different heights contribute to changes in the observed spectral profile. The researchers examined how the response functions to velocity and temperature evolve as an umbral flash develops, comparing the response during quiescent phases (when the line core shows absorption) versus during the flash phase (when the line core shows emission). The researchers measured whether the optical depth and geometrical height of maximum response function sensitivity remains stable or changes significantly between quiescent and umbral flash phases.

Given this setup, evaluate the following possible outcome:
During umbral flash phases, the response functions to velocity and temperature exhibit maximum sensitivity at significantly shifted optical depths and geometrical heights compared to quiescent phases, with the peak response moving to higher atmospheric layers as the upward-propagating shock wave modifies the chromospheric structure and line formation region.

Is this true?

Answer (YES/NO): YES